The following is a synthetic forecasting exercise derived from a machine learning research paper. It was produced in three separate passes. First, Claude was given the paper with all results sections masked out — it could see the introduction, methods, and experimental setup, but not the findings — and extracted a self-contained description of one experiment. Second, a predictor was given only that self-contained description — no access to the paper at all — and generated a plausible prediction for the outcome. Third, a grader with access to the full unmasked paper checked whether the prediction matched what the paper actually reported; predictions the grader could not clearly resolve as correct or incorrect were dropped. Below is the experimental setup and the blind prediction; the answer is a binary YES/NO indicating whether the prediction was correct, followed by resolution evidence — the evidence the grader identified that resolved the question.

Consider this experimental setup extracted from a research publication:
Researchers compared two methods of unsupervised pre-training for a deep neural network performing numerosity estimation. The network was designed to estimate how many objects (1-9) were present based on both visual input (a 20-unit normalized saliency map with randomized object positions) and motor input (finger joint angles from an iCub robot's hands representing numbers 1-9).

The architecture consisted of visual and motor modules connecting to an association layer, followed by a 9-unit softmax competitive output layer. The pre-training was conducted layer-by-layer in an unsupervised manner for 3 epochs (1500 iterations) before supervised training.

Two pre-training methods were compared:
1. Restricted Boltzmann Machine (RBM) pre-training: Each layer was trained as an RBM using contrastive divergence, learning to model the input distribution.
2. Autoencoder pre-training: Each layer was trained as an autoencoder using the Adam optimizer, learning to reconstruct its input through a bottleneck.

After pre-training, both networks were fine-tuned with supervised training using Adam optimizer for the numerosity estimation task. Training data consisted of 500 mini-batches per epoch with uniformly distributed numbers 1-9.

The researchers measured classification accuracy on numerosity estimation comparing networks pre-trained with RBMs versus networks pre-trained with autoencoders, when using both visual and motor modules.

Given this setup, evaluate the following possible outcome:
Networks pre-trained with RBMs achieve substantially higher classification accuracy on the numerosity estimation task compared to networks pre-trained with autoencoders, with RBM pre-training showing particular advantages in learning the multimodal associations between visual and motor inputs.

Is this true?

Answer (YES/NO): NO